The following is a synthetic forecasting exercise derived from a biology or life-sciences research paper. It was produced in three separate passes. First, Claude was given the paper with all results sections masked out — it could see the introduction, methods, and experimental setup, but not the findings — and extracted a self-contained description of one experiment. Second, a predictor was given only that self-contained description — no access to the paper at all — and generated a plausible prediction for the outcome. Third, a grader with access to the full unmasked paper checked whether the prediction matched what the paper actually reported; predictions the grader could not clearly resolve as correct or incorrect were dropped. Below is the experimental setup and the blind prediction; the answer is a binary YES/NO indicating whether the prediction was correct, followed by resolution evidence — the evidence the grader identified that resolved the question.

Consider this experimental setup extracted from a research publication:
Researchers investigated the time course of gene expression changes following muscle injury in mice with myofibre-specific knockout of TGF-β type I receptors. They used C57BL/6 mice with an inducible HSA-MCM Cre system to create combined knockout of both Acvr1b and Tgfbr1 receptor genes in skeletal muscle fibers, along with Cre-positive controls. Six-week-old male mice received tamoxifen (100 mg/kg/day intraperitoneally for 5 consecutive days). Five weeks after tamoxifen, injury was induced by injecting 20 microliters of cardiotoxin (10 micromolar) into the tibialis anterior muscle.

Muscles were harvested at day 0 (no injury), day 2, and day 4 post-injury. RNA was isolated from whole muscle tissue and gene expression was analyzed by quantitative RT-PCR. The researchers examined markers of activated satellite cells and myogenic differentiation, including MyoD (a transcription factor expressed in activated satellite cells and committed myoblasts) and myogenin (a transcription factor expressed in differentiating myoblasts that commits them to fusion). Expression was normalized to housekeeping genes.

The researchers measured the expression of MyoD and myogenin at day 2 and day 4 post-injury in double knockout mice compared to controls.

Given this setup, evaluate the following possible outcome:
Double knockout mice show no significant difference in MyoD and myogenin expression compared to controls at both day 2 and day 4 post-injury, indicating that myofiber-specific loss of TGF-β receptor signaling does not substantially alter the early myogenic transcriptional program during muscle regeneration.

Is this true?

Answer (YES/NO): NO